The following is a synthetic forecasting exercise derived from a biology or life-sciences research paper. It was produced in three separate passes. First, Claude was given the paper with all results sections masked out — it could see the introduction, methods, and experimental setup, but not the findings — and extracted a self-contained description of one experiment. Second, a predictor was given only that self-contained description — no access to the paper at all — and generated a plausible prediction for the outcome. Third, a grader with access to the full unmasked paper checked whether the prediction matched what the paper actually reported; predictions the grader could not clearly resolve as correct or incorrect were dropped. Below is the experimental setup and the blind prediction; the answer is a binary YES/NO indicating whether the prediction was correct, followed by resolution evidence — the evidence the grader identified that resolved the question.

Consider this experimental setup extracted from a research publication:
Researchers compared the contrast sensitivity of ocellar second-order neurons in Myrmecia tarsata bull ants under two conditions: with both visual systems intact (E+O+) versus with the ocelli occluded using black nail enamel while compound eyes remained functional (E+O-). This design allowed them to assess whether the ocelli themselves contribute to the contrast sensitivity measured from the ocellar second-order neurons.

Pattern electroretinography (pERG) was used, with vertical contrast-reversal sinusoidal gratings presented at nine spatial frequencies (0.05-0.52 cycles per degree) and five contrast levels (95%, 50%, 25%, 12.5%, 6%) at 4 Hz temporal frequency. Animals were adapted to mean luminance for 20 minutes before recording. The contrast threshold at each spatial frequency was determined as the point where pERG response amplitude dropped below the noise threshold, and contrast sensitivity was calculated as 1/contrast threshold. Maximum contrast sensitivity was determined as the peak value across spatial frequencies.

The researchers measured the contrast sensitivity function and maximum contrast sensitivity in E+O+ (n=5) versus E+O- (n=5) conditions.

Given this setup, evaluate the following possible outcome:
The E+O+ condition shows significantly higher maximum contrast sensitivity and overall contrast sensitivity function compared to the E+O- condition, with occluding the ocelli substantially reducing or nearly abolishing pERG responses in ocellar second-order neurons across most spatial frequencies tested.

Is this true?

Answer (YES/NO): NO